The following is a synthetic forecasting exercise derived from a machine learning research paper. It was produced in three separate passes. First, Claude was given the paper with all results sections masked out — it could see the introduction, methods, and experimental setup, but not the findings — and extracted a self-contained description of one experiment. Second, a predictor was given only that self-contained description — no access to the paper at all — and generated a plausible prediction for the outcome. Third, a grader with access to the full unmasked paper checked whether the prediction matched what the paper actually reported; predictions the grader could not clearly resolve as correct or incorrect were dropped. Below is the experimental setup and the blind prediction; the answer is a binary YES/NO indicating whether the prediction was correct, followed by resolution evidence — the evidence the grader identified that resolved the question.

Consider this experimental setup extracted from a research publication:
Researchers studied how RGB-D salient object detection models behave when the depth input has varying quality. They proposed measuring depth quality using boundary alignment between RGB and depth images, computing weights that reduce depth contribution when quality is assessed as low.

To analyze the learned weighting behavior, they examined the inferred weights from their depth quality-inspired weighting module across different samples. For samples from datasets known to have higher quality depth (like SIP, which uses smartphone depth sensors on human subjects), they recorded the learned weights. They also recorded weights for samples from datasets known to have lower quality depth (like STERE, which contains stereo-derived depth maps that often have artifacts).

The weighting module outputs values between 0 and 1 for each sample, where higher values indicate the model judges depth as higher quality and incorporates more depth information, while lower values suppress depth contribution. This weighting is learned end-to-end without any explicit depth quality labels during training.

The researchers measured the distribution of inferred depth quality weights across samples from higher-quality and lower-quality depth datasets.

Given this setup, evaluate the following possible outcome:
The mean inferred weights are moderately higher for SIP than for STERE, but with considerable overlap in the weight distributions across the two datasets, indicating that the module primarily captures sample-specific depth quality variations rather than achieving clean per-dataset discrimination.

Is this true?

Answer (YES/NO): NO